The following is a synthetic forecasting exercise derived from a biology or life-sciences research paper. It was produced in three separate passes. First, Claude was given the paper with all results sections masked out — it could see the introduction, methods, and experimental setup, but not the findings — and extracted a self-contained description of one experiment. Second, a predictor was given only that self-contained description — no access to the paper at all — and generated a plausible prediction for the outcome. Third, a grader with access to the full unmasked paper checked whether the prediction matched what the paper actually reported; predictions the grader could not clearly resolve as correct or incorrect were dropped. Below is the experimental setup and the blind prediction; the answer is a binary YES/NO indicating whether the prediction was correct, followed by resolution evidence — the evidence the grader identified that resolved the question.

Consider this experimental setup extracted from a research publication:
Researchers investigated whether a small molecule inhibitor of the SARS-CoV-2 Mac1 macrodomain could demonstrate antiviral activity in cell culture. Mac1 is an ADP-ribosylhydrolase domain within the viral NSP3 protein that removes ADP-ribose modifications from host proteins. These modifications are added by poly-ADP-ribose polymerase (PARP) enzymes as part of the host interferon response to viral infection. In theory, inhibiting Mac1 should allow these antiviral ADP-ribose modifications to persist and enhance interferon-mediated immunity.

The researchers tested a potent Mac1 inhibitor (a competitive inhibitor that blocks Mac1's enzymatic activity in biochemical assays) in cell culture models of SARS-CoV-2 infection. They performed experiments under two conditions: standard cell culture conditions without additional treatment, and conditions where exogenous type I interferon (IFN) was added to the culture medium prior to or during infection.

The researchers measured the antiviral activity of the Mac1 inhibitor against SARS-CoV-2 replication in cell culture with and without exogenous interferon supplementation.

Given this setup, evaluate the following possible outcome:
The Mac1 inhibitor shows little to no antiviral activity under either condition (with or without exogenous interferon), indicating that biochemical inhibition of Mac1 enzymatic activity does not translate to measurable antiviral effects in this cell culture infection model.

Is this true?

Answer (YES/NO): NO